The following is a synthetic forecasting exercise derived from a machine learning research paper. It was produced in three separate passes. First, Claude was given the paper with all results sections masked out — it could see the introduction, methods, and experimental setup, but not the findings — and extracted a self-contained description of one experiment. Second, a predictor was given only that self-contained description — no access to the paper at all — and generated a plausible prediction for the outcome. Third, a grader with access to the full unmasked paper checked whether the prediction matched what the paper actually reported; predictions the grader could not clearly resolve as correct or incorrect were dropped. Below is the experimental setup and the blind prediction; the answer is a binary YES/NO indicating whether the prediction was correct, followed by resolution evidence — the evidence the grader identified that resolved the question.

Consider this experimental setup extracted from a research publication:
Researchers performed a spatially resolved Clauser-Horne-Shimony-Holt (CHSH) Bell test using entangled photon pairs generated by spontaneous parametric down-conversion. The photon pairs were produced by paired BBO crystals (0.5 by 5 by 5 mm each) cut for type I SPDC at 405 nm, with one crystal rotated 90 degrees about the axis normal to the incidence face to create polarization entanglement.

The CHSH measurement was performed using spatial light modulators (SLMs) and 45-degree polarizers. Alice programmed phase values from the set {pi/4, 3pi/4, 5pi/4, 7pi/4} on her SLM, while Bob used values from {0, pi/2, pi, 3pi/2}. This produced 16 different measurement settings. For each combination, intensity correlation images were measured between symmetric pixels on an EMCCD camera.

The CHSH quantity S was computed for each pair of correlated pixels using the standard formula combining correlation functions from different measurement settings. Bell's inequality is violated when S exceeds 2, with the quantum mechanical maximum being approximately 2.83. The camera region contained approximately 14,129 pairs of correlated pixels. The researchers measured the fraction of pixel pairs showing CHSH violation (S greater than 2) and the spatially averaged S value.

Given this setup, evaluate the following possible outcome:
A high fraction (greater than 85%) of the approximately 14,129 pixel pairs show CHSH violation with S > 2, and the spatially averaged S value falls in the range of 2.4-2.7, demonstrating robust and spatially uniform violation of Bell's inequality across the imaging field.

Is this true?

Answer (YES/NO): NO